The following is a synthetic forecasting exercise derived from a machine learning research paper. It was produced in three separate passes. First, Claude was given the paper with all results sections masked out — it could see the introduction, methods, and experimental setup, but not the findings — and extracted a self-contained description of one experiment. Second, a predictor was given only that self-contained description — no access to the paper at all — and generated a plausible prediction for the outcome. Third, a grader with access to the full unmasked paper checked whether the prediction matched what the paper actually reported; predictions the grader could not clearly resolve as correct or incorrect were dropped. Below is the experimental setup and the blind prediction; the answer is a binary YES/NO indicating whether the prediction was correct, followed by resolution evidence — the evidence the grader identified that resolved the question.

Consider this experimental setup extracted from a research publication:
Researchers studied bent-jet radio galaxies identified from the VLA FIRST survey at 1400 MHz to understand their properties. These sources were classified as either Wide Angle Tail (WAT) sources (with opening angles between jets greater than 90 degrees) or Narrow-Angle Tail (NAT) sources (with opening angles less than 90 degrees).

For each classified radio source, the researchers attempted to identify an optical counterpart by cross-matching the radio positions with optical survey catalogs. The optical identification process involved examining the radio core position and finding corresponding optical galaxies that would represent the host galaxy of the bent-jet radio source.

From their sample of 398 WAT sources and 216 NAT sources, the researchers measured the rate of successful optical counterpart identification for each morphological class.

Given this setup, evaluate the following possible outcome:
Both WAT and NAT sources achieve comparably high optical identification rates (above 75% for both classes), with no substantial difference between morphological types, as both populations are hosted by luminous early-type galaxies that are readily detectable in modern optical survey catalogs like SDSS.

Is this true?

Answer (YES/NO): NO